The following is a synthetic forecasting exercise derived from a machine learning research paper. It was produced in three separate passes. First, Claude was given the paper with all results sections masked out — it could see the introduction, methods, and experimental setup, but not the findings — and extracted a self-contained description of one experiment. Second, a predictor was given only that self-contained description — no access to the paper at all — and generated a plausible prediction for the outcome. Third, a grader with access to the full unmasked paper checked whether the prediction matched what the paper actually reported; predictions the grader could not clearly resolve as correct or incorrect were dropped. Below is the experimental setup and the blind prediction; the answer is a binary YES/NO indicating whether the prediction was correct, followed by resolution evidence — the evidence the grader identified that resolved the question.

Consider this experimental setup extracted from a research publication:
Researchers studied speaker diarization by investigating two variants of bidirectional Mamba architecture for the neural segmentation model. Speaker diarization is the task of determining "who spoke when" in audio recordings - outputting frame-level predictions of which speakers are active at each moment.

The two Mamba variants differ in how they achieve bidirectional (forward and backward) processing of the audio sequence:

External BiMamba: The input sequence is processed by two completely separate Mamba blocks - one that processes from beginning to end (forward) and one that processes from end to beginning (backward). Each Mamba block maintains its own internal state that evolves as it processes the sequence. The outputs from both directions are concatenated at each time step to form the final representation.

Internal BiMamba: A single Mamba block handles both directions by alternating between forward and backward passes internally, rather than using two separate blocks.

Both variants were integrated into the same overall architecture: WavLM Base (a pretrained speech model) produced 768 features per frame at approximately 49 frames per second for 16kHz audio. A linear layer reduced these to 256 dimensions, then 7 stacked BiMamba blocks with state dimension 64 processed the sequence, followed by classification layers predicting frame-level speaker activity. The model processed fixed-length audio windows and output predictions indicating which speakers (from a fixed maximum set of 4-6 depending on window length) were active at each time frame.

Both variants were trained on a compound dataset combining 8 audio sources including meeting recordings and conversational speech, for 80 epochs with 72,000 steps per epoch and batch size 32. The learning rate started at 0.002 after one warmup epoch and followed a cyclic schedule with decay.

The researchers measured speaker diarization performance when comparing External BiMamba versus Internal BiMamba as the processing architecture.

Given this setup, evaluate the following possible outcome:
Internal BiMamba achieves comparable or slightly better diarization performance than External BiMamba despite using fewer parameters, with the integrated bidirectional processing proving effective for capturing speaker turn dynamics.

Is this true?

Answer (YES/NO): NO